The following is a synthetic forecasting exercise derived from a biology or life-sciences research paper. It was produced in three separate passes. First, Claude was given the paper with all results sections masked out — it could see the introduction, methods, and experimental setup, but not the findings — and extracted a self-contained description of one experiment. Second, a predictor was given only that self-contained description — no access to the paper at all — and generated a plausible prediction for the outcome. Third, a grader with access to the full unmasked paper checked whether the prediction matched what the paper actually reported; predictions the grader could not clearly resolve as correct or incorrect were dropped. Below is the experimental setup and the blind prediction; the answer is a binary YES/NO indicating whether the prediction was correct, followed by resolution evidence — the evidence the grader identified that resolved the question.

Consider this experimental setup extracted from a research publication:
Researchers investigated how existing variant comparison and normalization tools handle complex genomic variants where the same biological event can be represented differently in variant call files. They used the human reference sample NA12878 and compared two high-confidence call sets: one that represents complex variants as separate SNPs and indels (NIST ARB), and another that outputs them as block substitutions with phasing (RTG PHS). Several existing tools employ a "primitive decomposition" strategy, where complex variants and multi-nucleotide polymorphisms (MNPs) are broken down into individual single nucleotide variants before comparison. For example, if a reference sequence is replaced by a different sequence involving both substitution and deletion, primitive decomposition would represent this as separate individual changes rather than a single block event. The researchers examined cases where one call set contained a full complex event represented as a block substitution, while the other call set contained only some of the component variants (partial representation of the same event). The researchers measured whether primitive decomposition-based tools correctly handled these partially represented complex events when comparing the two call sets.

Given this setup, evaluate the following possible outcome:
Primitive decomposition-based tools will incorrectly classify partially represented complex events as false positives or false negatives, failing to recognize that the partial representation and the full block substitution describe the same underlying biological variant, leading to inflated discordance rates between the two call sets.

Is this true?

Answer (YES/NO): NO